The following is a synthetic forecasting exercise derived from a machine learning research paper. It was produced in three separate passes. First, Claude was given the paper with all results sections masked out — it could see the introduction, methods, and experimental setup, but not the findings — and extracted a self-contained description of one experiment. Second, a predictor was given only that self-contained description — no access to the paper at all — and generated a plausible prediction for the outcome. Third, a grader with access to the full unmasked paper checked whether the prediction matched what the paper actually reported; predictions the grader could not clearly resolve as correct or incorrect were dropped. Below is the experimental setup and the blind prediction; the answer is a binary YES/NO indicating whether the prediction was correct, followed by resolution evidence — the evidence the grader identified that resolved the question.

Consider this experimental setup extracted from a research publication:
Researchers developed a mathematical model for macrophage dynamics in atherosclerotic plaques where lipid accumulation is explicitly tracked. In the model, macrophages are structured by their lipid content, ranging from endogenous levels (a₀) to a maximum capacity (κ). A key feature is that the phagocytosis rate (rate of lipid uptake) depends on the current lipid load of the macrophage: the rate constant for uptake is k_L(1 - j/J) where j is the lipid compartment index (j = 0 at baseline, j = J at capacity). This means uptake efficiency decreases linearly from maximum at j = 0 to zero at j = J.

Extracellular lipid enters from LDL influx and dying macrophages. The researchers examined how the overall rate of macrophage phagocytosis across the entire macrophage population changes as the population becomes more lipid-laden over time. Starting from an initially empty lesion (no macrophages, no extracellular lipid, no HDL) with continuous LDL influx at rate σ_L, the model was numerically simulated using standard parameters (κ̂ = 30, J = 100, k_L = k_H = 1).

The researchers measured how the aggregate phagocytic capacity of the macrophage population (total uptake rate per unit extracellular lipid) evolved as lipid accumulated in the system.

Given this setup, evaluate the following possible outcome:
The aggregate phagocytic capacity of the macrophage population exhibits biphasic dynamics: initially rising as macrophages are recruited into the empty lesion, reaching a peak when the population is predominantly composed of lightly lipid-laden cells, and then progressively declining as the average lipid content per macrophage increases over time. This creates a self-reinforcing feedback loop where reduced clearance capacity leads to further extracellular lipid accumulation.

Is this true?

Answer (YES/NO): NO